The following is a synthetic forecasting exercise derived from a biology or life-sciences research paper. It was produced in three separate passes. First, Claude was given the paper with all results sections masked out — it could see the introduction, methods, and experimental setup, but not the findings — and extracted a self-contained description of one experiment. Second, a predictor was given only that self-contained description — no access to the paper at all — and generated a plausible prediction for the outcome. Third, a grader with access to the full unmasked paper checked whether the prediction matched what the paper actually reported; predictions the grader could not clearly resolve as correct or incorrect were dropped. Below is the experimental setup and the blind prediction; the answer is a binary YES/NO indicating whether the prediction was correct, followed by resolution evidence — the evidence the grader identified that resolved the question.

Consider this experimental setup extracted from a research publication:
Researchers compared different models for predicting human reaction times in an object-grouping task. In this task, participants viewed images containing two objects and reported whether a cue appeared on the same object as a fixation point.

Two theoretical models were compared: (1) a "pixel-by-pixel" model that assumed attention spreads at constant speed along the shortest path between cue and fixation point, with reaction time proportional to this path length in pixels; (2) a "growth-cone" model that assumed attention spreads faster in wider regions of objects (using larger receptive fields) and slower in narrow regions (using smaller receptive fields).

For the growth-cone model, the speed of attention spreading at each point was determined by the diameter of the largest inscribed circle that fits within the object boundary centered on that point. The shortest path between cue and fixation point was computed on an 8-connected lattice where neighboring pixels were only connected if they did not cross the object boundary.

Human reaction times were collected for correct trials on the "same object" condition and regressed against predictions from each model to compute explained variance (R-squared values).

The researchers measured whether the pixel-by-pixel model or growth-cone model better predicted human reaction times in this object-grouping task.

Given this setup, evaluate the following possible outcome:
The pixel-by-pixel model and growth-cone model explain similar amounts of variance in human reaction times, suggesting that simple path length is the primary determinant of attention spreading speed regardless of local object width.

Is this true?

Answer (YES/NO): NO